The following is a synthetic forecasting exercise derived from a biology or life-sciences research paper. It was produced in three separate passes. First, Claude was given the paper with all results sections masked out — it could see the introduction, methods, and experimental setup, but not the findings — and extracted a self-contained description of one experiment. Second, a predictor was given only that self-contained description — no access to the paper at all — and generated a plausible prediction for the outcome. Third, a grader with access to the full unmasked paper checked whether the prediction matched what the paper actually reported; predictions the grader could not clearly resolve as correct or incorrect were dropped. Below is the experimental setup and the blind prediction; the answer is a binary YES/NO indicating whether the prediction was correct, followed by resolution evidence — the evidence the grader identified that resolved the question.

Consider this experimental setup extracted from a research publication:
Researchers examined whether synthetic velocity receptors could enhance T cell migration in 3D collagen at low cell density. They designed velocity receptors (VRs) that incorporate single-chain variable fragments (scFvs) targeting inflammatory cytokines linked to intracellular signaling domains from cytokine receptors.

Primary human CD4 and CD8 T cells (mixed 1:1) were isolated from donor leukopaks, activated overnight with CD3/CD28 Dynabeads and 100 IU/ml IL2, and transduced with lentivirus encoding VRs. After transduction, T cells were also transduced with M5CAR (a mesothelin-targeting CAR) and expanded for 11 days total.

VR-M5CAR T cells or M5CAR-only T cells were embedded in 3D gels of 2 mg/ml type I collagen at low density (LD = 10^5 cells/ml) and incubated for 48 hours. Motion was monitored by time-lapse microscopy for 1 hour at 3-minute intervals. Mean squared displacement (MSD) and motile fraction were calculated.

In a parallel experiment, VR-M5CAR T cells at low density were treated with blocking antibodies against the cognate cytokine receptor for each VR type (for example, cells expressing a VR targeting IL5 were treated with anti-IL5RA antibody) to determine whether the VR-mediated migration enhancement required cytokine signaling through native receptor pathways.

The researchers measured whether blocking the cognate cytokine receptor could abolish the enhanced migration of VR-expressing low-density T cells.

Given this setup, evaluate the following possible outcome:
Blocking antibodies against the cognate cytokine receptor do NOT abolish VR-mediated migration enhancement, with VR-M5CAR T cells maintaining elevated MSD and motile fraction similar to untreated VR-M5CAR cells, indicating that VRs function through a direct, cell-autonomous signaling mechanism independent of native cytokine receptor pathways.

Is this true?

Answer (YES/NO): NO